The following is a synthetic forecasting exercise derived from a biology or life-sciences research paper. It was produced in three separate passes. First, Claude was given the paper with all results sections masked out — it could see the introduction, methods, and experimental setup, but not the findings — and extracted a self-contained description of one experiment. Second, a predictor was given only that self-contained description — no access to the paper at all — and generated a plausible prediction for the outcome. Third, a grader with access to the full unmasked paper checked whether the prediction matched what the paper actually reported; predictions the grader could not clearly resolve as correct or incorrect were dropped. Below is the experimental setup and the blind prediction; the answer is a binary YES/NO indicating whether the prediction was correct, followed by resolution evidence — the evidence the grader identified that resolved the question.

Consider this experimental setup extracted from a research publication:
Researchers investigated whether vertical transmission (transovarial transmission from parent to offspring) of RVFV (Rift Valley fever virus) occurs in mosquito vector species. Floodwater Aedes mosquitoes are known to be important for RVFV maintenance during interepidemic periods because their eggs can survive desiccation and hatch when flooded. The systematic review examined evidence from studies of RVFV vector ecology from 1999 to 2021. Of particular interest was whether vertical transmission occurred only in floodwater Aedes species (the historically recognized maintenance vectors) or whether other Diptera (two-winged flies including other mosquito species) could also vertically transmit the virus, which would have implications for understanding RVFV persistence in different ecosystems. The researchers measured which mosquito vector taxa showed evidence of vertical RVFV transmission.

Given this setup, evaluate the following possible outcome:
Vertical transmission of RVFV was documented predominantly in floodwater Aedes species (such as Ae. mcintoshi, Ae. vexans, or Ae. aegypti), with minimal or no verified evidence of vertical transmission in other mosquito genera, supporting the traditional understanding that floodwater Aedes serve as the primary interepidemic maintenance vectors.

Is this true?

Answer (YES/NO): NO